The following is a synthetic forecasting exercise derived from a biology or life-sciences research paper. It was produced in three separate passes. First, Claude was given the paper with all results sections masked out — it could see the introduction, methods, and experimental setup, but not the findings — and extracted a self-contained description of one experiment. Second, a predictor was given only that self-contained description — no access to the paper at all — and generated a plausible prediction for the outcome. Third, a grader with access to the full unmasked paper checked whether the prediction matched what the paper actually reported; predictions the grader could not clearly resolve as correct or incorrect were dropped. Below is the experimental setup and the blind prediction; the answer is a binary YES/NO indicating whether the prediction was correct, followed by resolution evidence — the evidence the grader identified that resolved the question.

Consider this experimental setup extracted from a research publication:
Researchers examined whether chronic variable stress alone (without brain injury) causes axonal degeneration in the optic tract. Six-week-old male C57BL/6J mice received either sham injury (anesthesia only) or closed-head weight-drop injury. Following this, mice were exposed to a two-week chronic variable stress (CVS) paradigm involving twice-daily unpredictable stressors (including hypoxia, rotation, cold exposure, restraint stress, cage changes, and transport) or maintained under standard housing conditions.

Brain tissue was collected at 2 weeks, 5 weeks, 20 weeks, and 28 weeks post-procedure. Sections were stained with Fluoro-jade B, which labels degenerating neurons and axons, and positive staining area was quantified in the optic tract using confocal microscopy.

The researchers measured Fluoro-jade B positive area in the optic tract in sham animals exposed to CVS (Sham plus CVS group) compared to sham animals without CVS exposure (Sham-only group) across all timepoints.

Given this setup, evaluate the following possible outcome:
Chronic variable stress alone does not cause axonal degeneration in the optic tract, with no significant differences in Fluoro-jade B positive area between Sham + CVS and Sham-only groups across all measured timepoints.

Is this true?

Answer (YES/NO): YES